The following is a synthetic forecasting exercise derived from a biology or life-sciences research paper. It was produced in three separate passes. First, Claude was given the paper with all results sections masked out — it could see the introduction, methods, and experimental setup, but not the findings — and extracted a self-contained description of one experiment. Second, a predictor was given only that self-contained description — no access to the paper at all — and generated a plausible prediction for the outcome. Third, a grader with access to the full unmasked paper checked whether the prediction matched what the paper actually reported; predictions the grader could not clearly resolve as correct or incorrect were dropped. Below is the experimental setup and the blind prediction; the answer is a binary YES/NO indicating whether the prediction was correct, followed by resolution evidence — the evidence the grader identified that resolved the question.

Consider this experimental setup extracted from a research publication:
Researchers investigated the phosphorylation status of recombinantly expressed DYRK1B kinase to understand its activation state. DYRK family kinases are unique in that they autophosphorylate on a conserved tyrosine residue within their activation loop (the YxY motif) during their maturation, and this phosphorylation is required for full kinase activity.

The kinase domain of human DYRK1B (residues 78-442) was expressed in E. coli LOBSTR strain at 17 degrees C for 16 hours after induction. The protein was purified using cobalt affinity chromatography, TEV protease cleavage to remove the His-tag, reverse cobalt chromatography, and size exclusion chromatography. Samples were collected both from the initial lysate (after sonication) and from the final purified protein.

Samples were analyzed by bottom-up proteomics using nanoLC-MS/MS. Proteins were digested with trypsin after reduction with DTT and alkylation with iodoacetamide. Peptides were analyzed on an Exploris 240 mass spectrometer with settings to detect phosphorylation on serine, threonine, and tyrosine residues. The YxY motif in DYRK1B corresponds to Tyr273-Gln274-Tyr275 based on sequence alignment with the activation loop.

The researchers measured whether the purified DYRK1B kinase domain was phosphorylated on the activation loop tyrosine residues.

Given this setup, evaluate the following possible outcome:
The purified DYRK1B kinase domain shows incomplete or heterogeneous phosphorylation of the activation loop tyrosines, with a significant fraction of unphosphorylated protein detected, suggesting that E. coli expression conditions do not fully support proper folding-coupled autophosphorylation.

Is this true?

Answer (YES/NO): NO